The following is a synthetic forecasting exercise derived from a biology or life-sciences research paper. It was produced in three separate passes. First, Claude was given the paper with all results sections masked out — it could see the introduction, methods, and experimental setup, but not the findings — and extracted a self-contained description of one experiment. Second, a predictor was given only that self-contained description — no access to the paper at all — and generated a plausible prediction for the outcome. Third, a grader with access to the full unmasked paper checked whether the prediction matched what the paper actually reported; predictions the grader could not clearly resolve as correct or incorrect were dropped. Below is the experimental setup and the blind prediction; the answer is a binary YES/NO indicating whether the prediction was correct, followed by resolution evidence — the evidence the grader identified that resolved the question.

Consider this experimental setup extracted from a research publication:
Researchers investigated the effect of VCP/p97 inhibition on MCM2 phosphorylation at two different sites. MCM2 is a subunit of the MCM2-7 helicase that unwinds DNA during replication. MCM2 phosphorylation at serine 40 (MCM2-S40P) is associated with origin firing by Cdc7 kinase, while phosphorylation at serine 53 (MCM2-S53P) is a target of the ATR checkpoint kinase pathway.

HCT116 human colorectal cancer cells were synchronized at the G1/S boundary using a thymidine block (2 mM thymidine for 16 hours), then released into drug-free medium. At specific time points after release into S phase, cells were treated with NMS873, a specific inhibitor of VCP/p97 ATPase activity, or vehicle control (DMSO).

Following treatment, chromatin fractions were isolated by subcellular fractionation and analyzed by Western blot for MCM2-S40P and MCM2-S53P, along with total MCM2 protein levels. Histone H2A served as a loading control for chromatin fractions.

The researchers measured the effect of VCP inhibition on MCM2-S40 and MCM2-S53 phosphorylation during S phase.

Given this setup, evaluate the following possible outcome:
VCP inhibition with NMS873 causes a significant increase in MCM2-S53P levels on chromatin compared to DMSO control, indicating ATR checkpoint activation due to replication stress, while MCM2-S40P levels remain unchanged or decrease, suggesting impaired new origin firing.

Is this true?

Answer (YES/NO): NO